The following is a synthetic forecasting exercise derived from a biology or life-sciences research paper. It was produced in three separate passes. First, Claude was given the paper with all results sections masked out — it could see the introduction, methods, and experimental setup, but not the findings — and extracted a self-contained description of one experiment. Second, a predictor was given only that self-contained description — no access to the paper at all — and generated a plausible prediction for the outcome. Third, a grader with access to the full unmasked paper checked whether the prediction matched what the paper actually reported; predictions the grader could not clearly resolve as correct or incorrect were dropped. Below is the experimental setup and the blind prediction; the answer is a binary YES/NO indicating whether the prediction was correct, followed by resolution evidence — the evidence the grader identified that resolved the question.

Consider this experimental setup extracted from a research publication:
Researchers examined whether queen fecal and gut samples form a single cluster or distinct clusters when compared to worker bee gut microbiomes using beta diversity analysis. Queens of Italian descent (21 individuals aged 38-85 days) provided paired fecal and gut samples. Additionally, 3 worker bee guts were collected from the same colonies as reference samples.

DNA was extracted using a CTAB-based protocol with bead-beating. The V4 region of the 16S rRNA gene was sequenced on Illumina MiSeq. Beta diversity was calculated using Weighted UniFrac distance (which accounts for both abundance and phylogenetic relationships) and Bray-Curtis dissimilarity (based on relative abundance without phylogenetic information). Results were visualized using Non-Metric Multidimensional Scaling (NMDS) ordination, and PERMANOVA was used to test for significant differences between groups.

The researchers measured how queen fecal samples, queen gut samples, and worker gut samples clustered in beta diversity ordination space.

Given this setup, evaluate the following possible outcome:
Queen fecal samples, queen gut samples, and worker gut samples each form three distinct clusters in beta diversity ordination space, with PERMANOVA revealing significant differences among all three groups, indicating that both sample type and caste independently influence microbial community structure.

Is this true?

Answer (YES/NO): NO